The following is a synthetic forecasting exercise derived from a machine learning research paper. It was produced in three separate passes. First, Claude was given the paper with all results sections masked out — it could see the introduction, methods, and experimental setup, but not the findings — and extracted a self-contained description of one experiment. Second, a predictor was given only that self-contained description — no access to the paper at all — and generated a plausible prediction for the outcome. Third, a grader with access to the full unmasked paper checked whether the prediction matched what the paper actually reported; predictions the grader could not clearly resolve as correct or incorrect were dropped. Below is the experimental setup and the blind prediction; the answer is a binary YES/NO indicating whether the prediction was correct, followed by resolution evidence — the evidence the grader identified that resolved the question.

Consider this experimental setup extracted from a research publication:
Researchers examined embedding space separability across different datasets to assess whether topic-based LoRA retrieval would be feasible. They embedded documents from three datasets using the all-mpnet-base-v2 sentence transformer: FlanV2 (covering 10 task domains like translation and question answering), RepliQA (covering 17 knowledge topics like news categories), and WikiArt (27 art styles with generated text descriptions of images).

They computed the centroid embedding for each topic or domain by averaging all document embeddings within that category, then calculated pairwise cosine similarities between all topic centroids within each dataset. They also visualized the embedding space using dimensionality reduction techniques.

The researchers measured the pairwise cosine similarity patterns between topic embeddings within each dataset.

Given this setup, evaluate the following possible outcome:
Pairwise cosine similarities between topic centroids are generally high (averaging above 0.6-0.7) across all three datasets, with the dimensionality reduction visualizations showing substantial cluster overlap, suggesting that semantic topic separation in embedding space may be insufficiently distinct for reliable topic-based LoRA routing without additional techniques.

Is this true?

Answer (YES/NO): NO